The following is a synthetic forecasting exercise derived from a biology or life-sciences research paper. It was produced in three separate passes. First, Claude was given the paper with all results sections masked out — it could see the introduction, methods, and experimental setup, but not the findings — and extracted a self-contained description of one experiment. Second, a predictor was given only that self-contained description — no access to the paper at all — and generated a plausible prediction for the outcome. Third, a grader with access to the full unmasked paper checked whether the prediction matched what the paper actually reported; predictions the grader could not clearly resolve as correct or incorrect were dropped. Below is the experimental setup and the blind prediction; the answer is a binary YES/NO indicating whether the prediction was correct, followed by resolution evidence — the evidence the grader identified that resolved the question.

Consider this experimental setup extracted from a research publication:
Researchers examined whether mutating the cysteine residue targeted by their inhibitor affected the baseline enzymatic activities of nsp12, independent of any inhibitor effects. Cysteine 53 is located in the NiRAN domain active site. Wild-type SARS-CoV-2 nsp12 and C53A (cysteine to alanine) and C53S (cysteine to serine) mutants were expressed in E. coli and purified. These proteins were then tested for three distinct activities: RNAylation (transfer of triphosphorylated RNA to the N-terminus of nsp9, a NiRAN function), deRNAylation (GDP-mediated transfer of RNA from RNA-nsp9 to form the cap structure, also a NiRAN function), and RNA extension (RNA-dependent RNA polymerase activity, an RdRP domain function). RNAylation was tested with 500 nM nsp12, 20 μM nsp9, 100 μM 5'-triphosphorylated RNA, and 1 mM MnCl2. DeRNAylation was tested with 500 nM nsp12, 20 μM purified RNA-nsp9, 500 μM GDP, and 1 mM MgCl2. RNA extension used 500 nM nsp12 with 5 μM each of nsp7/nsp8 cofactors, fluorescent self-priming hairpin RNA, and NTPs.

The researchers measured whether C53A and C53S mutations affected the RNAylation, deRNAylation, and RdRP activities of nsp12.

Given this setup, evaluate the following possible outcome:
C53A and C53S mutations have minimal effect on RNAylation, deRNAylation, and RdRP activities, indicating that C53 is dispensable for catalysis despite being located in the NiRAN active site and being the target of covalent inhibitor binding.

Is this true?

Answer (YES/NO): YES